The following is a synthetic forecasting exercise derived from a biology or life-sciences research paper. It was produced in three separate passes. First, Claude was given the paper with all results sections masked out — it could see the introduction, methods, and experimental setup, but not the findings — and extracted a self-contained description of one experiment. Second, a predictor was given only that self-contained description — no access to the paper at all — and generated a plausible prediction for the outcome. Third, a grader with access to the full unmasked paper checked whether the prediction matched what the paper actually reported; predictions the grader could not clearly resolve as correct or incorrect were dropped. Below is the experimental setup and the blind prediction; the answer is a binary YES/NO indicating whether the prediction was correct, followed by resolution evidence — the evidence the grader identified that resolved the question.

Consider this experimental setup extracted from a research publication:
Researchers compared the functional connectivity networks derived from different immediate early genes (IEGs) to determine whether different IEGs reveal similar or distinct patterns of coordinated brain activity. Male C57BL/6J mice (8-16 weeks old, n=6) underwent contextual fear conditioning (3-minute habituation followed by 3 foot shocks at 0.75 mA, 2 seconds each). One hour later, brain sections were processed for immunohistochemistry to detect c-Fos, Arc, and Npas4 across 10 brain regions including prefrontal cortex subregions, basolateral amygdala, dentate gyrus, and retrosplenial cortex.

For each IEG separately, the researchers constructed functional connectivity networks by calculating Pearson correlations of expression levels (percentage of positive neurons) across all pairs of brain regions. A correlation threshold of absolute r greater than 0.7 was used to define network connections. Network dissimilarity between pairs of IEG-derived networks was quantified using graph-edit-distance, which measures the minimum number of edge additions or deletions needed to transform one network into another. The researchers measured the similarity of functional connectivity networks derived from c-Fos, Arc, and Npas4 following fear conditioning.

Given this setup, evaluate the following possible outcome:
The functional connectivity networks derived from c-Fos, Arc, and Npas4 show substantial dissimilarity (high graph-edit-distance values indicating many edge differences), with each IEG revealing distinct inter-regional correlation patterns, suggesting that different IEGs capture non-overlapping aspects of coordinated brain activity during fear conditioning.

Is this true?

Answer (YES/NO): YES